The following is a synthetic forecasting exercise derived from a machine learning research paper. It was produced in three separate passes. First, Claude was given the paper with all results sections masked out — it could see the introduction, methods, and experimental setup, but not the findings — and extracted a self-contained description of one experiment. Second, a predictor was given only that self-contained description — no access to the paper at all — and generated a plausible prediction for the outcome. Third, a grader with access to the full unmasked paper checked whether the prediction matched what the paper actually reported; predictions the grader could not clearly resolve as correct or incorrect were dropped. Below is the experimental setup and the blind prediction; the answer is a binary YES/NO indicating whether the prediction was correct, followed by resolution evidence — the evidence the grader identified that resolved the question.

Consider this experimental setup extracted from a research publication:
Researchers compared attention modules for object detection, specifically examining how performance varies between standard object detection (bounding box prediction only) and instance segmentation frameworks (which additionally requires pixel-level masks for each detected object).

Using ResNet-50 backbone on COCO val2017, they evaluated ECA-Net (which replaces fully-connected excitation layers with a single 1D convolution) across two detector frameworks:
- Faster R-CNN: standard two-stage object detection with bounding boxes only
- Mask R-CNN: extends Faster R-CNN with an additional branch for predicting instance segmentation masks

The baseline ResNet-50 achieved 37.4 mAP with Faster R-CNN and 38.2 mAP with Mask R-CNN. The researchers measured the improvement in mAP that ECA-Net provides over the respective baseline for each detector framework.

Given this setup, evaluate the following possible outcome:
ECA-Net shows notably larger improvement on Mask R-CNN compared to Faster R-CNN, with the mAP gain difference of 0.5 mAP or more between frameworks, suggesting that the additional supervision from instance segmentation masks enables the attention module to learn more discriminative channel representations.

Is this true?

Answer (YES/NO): NO